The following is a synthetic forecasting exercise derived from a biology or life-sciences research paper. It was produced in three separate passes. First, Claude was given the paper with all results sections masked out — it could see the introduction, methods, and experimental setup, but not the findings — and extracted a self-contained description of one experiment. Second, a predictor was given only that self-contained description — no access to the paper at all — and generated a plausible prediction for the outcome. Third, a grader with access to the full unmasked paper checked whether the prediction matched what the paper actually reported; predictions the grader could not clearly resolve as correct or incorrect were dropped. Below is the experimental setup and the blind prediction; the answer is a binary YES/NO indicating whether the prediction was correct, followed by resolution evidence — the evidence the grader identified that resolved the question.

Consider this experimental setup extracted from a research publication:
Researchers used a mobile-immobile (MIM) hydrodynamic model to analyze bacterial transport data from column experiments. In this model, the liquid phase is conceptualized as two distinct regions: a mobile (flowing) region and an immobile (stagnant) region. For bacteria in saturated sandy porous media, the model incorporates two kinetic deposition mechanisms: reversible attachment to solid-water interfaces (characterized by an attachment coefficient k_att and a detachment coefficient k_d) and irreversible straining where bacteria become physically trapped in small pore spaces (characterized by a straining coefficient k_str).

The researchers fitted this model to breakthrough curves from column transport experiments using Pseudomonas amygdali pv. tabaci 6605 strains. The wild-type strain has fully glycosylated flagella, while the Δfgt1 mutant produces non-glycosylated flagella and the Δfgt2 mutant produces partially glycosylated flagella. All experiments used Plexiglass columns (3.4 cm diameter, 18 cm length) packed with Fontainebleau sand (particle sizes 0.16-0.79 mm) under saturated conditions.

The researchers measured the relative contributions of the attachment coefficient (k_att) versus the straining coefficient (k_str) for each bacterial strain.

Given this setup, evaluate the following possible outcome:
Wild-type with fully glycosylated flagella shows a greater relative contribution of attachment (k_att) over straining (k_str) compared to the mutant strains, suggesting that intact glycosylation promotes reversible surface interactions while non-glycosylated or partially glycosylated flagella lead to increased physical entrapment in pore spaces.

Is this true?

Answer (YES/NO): NO